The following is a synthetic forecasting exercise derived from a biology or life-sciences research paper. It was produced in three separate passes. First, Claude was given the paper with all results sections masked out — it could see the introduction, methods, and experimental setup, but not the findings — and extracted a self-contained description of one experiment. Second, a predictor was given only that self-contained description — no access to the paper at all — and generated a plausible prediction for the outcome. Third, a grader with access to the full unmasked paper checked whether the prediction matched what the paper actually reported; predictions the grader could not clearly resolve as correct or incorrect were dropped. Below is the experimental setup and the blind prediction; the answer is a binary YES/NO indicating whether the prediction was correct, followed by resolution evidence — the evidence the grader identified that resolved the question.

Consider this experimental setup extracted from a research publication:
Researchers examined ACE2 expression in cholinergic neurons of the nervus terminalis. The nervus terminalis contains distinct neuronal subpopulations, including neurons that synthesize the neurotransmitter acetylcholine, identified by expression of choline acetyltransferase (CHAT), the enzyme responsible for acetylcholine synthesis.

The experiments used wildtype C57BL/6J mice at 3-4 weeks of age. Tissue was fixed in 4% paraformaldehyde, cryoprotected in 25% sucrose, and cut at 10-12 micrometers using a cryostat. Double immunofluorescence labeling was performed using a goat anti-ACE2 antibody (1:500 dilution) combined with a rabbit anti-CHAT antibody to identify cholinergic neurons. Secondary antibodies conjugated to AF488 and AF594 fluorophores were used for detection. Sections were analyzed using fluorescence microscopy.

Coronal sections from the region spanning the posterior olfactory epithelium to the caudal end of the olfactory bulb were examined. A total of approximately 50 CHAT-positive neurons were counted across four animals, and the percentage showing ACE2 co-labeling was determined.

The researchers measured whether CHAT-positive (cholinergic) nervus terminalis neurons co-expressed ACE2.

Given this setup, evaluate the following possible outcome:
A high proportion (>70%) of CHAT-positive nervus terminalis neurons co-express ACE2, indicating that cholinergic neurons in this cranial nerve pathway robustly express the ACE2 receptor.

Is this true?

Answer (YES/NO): NO